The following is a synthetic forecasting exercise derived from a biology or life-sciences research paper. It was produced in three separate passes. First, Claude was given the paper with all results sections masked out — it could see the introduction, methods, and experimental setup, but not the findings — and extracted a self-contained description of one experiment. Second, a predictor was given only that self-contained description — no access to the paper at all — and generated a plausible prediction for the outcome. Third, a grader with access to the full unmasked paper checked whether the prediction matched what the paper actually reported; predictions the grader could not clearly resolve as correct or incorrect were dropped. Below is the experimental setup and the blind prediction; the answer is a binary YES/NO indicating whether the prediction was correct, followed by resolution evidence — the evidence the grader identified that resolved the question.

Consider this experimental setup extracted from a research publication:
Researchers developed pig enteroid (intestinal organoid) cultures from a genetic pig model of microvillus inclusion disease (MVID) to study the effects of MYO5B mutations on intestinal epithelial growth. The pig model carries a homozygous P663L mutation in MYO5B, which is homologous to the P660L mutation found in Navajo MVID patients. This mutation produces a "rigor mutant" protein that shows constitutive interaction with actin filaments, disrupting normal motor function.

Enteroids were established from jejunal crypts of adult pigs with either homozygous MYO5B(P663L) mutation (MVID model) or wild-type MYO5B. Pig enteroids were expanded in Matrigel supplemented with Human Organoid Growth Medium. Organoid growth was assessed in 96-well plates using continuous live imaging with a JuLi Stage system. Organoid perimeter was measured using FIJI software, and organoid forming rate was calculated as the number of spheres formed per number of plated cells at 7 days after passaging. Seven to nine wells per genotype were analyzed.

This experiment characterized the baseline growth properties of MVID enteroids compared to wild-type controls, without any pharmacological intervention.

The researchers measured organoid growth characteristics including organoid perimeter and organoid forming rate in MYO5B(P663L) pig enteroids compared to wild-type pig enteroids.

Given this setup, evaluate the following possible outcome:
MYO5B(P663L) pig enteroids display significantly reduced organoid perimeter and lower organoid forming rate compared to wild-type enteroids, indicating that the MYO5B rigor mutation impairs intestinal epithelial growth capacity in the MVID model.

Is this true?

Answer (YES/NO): NO